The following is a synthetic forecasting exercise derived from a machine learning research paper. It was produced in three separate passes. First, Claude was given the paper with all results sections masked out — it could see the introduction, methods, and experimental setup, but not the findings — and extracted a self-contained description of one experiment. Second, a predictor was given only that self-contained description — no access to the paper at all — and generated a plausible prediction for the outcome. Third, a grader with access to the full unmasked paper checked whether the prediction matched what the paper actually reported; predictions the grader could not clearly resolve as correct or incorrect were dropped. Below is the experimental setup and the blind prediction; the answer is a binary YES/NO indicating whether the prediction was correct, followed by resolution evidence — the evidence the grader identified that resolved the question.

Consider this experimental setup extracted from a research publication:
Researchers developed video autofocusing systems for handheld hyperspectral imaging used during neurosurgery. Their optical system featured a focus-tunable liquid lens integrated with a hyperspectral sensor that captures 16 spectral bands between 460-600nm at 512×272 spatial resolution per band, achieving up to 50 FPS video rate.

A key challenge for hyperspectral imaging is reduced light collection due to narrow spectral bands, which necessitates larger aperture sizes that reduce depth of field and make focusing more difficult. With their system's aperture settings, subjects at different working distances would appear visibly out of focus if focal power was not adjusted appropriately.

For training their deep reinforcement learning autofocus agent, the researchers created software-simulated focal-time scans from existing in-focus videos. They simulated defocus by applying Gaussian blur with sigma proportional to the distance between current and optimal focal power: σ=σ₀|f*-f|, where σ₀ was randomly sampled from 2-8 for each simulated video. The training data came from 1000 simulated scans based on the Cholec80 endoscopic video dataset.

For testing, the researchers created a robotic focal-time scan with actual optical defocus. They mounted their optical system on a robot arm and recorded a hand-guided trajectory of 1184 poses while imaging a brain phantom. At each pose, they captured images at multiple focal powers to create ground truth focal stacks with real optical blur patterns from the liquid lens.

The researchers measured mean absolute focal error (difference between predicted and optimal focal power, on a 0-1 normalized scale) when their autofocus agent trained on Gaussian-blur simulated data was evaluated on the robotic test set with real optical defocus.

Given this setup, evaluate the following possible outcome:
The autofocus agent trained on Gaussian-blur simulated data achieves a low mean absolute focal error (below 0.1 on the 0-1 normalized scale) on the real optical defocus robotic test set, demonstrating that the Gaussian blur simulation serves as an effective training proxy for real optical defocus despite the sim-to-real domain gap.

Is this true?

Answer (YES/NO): YES